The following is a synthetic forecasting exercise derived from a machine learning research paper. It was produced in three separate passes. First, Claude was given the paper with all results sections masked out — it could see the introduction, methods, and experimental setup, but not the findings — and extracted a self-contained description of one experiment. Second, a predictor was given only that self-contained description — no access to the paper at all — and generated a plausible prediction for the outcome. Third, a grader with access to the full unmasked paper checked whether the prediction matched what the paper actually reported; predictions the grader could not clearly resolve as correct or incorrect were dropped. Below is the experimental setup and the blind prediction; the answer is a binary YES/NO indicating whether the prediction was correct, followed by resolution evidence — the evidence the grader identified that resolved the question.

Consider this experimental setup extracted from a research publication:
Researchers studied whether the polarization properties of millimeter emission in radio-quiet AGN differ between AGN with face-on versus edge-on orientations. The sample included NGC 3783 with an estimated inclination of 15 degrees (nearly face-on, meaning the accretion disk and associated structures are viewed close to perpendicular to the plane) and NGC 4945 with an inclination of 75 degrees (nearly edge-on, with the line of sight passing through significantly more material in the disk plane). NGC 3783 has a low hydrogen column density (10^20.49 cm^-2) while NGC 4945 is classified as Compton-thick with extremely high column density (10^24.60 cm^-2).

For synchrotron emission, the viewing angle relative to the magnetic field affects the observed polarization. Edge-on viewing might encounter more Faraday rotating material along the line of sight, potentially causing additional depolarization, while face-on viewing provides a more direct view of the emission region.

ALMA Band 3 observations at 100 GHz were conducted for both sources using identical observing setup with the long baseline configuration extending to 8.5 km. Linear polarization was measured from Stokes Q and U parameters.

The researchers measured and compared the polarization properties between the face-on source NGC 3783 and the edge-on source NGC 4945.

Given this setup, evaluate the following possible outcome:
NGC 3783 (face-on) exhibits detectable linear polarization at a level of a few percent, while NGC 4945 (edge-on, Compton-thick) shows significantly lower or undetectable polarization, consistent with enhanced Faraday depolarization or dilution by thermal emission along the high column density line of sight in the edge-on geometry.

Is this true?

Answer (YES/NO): NO